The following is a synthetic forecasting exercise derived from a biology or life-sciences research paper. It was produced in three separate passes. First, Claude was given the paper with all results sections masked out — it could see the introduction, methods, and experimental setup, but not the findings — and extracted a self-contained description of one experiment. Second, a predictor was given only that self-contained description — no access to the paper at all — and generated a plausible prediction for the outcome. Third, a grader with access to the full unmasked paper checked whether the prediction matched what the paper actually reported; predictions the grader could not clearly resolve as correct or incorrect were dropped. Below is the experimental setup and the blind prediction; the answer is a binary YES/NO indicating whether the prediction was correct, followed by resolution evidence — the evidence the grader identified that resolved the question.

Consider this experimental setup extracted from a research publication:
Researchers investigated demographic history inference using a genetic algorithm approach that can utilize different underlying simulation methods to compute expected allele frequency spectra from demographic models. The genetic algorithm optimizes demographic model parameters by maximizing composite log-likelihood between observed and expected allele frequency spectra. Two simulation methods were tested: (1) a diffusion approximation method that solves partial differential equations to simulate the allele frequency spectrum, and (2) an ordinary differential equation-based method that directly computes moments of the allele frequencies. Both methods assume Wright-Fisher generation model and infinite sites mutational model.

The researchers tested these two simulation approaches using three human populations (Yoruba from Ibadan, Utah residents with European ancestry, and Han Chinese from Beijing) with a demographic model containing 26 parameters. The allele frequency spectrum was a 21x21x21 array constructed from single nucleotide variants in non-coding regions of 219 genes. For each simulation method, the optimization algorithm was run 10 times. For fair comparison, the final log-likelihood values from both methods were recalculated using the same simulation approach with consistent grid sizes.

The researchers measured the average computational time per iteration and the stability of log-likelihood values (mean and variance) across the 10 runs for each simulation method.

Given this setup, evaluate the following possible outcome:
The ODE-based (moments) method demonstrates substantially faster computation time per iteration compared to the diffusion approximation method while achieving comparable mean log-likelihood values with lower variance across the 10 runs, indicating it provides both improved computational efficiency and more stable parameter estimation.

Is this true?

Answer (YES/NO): NO